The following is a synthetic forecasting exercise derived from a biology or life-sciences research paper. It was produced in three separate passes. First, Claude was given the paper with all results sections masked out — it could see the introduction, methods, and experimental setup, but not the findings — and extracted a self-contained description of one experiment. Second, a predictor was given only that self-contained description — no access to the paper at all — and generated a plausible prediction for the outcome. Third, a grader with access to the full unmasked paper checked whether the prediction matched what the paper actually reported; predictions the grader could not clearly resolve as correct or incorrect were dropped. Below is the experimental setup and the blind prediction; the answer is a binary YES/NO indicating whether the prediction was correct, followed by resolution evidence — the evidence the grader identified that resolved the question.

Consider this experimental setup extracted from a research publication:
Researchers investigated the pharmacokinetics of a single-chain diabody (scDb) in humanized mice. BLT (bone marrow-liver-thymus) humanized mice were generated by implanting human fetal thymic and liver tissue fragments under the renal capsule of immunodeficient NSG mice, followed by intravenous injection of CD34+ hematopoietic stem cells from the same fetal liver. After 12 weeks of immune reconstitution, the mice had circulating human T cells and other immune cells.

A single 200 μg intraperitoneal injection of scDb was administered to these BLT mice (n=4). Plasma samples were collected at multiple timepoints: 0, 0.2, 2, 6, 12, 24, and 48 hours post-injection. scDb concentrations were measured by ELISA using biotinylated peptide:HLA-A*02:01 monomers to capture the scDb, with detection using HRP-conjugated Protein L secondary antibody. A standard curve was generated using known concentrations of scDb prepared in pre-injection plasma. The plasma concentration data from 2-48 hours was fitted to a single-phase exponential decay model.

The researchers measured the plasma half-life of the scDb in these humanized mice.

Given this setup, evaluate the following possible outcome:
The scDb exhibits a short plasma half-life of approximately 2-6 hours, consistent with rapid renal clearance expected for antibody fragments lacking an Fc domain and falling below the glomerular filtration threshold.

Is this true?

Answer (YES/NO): YES